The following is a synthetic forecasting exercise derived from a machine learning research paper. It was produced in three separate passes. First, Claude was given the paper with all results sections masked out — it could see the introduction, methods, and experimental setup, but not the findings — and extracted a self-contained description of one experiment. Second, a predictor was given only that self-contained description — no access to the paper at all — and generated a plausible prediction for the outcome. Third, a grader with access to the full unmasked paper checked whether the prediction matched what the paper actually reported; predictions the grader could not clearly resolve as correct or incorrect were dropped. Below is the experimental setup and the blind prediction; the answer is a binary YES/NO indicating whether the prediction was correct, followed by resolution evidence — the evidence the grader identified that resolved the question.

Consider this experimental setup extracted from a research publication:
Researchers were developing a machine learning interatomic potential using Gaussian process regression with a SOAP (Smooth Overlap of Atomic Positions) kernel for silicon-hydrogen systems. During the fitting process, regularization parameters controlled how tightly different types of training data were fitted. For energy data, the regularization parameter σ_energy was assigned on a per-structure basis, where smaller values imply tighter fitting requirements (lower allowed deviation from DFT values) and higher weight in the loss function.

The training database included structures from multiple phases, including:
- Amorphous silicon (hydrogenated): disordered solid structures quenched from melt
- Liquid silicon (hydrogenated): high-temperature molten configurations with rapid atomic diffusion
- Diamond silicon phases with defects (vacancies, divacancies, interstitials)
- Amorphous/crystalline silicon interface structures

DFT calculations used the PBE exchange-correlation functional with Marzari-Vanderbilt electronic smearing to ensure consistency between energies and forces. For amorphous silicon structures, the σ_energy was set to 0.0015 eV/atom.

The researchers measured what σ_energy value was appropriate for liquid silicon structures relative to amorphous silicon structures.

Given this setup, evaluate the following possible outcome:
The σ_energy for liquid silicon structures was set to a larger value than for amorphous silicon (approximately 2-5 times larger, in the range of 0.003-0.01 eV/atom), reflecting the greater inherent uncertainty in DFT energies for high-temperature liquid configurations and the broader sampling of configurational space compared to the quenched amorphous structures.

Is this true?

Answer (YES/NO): YES